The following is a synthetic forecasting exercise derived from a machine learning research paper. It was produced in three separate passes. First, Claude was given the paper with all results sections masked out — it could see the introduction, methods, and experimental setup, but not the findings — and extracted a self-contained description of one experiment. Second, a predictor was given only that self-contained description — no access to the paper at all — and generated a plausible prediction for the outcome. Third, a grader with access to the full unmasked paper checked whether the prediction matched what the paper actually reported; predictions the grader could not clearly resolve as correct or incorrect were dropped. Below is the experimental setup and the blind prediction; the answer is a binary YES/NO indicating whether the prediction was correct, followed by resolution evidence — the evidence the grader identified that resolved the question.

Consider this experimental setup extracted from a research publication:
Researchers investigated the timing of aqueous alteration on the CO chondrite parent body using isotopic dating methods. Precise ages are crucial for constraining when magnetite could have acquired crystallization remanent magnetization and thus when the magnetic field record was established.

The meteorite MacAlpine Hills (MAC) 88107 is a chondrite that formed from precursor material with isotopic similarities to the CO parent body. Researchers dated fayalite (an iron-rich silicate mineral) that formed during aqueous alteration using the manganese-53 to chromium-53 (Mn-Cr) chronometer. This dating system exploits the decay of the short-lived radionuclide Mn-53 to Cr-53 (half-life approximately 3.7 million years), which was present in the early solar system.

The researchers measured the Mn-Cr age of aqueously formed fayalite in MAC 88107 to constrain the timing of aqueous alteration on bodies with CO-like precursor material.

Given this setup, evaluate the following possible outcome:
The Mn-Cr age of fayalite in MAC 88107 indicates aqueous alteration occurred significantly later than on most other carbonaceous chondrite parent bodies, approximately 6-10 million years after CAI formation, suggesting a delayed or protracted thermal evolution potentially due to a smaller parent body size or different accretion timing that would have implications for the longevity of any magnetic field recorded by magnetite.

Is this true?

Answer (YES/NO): NO